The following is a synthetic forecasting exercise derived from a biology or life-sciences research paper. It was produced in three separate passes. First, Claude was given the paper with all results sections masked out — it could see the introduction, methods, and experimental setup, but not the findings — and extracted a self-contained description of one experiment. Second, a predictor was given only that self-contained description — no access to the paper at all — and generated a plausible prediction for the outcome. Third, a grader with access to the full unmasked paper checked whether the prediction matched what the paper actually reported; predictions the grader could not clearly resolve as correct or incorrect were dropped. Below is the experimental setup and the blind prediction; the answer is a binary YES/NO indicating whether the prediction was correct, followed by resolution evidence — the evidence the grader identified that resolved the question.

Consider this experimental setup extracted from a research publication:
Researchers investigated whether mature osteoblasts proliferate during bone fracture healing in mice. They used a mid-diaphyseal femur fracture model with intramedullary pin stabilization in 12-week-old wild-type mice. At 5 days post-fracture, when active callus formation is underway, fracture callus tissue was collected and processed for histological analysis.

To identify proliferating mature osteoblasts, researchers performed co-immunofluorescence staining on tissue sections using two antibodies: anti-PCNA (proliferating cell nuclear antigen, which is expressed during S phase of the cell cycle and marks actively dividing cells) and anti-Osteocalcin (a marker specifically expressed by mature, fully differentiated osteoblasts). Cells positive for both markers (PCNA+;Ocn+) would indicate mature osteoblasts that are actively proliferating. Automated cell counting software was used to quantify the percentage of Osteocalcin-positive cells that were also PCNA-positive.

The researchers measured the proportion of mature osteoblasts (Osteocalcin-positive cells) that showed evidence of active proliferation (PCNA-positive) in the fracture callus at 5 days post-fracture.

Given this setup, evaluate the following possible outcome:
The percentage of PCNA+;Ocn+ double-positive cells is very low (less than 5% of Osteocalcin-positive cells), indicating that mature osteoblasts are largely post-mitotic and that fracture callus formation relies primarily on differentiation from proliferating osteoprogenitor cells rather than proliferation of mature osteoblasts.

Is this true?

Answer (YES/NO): NO